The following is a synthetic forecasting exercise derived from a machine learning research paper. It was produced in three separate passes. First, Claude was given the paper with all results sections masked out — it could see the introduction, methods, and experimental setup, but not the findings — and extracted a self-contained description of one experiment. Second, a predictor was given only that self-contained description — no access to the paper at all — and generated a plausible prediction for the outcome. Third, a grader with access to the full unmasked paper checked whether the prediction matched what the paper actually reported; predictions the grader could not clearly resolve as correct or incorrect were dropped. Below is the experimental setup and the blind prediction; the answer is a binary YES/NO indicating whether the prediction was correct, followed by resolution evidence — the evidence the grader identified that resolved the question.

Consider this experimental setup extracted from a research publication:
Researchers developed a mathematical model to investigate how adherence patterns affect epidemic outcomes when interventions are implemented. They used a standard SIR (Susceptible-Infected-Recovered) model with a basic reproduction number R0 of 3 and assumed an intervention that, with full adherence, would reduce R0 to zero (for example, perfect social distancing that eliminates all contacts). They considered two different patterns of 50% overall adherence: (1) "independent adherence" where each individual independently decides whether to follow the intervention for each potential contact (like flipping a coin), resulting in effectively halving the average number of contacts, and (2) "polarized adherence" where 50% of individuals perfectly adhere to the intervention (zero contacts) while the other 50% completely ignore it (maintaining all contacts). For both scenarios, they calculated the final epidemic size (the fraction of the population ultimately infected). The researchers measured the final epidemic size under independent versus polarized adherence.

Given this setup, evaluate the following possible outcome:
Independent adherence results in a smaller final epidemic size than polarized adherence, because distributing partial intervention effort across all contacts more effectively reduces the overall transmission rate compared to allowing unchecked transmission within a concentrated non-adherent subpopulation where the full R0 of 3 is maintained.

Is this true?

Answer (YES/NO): NO